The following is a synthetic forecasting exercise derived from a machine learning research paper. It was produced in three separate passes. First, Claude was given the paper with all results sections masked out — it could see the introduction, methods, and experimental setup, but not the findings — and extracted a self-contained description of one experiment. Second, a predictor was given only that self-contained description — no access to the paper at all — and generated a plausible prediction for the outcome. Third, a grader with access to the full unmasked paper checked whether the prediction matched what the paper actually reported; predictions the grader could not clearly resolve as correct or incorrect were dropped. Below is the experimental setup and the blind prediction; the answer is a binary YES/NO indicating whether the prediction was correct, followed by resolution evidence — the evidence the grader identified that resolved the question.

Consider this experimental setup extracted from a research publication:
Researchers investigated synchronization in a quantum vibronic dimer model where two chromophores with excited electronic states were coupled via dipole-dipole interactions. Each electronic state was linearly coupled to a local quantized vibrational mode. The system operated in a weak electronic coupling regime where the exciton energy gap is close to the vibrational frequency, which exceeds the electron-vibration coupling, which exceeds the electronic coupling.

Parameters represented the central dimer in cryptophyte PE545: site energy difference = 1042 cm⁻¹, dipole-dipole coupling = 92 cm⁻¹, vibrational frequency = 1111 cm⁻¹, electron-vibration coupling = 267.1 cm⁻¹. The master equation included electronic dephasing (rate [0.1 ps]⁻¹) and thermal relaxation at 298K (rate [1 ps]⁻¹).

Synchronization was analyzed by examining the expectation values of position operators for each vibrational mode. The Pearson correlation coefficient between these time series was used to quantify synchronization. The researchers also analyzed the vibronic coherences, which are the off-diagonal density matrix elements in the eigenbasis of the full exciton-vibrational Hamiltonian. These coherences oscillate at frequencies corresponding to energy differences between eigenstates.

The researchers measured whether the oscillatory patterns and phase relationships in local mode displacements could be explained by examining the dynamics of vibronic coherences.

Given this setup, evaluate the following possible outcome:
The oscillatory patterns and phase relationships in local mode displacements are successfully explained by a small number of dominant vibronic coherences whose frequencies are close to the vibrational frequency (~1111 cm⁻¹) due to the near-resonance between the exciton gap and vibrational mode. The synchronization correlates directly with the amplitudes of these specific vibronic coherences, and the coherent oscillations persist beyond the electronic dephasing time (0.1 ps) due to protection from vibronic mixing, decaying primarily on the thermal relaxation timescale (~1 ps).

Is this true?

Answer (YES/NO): NO